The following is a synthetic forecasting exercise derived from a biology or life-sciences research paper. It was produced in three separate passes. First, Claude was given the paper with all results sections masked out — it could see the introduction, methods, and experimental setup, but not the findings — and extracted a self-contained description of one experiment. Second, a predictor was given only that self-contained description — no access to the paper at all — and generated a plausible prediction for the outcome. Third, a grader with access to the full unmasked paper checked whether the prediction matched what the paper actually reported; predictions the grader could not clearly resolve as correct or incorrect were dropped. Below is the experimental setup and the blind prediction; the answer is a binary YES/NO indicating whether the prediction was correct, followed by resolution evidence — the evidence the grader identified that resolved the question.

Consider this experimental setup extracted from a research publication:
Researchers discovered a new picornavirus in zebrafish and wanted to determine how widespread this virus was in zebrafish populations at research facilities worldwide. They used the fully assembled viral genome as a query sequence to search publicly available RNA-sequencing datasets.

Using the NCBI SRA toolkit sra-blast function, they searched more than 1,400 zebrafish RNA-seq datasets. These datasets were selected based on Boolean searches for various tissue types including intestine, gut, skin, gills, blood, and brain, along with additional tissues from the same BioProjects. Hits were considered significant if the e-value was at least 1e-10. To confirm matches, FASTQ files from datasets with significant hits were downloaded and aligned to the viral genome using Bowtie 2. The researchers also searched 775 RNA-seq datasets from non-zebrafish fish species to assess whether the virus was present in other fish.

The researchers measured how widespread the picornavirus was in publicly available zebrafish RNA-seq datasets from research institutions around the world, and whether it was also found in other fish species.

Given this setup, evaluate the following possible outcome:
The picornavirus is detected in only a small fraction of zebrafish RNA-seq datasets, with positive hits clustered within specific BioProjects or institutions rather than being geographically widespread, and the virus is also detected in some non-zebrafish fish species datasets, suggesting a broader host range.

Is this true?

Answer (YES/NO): NO